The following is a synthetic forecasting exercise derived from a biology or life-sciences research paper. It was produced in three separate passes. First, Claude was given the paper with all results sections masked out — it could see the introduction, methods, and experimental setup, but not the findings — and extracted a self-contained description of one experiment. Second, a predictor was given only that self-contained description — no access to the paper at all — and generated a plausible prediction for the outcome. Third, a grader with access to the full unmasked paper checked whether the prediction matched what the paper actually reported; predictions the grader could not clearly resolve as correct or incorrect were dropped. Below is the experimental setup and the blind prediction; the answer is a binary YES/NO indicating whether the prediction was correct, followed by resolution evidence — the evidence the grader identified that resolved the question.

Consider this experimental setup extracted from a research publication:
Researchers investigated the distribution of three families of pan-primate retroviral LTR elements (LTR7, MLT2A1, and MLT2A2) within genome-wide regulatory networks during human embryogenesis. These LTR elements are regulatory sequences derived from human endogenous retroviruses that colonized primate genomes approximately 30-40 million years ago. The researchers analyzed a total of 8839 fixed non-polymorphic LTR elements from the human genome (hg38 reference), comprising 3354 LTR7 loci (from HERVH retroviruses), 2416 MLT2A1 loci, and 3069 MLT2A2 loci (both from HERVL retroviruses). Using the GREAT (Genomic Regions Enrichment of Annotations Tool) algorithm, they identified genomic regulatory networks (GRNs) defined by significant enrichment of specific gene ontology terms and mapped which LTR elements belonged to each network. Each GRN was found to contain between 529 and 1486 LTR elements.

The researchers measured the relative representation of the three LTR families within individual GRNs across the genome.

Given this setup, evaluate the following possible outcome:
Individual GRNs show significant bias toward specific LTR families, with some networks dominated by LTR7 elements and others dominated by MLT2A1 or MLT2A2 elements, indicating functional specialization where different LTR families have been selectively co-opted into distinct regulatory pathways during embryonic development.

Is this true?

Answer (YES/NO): NO